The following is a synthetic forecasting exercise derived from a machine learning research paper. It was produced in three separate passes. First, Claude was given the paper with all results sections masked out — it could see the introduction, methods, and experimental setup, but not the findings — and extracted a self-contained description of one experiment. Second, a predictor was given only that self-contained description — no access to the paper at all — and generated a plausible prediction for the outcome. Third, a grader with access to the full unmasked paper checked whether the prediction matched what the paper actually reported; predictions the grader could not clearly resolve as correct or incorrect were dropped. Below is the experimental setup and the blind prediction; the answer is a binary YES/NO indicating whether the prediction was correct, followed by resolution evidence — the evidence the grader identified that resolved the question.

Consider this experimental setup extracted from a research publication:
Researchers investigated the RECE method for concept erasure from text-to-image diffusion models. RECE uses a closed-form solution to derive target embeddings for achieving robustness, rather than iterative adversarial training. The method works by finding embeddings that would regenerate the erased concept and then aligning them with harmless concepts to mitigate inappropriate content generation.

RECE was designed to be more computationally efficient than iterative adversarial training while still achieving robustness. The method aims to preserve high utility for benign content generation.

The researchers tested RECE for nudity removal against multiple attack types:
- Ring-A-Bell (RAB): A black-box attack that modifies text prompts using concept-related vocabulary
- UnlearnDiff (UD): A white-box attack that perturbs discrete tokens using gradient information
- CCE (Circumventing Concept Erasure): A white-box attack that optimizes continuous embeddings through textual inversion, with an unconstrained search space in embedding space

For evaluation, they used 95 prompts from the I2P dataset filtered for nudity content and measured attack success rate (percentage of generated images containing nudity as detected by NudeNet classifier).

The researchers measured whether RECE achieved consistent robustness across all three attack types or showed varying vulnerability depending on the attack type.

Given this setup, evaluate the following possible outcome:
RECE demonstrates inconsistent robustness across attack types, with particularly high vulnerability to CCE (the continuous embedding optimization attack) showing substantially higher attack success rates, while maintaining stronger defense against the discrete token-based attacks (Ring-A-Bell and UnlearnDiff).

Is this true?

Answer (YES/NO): YES